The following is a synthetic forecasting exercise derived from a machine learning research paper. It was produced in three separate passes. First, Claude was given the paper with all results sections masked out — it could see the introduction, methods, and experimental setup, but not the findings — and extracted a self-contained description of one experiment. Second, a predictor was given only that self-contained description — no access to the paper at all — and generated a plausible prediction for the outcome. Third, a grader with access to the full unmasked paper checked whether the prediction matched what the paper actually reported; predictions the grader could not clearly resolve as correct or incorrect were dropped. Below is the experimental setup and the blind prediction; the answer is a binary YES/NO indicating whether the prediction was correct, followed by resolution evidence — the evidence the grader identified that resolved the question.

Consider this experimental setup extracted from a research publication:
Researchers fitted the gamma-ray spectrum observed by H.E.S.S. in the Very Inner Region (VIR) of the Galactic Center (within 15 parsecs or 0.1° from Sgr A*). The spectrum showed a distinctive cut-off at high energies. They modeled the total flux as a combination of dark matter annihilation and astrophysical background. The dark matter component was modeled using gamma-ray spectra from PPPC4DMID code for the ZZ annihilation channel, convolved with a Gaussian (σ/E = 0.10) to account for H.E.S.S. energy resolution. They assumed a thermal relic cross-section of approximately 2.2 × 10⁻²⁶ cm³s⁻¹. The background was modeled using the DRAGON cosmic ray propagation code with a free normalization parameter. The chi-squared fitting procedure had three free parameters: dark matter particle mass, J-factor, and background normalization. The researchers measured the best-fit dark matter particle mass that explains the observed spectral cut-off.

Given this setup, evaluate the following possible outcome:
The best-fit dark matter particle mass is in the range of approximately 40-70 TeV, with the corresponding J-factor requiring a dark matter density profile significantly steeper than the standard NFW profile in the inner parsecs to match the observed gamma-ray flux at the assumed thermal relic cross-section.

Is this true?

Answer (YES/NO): NO